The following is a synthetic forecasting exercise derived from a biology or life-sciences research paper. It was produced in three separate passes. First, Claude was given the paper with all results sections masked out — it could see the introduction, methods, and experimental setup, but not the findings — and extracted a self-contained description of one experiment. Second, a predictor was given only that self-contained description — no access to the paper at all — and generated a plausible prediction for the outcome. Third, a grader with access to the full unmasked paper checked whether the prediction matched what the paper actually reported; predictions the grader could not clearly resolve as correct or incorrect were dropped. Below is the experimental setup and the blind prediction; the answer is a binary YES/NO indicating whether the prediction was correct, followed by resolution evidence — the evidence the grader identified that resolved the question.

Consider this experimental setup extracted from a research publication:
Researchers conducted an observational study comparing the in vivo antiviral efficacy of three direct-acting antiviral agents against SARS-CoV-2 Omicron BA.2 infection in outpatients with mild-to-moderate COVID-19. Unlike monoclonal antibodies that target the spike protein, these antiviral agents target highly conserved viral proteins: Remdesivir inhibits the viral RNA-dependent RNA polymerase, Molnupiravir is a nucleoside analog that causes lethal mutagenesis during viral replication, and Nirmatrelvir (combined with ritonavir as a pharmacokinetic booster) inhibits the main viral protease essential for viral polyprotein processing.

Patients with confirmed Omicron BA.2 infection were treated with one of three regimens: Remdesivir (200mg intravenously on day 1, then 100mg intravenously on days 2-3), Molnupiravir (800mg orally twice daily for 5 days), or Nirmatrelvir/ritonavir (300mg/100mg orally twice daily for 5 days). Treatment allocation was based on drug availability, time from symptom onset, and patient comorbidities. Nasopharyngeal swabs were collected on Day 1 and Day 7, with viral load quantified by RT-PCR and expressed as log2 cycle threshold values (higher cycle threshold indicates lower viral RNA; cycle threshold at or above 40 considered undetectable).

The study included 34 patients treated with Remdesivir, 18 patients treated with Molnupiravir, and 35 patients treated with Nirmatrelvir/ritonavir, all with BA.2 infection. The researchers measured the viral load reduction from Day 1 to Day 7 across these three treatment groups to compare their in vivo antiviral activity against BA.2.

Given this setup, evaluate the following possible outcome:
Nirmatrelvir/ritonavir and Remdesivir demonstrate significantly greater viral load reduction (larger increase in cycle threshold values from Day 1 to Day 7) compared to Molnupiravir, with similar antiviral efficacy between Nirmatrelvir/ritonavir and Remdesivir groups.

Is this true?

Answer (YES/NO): NO